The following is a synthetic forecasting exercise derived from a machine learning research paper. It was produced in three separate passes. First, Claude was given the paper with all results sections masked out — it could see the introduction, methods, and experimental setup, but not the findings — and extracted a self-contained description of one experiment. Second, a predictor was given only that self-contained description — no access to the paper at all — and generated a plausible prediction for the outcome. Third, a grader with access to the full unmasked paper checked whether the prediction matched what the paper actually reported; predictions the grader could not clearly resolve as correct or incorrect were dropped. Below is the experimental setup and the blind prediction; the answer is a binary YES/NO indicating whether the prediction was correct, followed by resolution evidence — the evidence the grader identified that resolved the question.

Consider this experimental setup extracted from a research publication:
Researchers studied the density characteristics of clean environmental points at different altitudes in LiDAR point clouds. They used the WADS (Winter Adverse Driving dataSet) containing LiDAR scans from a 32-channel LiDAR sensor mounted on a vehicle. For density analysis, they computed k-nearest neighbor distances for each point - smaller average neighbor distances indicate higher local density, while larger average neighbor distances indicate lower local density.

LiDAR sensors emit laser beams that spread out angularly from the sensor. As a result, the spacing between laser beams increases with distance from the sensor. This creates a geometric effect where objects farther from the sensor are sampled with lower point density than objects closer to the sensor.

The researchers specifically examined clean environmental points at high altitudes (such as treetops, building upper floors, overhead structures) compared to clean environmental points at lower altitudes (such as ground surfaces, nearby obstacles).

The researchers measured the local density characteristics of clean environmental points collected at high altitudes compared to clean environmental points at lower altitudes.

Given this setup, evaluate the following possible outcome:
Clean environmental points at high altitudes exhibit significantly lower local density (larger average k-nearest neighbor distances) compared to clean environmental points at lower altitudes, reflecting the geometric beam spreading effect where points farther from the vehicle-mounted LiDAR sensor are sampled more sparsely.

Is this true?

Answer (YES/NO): YES